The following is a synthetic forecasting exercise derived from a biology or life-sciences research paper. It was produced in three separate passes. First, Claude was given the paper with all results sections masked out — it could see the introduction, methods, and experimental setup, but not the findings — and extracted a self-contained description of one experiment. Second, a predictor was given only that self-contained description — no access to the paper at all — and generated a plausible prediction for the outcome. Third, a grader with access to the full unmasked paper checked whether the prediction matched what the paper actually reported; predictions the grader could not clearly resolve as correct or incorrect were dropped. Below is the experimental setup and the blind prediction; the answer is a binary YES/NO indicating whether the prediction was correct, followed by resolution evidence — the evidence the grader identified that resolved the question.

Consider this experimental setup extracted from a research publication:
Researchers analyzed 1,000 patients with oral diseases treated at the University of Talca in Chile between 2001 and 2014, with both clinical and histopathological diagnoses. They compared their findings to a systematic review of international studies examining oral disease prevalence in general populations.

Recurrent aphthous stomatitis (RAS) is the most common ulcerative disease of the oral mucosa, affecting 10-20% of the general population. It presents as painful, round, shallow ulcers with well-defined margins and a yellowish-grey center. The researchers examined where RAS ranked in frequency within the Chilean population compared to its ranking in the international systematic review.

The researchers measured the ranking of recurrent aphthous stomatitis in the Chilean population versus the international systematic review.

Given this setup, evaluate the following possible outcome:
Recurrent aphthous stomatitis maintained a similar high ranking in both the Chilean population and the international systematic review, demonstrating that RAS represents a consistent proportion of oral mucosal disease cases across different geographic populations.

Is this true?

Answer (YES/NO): NO